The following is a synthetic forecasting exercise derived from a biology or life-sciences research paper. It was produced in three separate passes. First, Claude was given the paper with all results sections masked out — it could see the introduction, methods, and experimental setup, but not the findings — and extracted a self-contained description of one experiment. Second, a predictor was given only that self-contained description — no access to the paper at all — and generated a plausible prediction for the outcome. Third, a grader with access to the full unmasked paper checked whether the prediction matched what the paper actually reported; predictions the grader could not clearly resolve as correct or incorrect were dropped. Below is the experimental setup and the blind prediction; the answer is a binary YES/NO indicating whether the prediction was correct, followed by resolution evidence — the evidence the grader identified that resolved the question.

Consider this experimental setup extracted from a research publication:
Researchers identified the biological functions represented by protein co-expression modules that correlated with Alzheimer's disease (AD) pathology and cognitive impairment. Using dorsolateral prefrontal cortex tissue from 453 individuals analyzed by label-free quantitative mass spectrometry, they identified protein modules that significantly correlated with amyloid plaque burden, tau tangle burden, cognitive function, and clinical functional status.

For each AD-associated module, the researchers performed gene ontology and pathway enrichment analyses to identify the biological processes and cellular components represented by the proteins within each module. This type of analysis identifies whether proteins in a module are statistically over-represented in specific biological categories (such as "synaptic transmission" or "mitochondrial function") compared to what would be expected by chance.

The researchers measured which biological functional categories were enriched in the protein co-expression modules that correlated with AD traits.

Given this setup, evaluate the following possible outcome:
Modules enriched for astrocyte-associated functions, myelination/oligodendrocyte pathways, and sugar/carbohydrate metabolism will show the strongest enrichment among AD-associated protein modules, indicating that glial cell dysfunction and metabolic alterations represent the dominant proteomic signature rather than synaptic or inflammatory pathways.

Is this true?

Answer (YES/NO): NO